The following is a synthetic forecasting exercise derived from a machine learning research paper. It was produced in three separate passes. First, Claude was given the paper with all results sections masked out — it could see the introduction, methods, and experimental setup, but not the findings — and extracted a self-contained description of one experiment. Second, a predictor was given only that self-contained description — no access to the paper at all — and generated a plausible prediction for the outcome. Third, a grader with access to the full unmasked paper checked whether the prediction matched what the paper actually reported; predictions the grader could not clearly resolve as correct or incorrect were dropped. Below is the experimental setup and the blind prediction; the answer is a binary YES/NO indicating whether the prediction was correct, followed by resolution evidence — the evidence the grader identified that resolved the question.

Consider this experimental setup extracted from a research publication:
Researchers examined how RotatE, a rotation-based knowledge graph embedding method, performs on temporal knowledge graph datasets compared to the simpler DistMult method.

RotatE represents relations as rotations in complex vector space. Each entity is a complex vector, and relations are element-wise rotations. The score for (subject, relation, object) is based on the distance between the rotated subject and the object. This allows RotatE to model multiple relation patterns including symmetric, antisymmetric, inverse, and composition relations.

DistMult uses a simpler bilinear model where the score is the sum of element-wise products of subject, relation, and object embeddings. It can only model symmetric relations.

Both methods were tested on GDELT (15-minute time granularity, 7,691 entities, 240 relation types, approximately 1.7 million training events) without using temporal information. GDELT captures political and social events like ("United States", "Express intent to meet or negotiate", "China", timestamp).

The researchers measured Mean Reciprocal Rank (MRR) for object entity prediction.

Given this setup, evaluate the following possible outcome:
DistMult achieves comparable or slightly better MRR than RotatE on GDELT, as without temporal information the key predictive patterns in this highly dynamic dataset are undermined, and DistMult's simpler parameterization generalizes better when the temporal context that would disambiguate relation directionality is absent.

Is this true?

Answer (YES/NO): NO